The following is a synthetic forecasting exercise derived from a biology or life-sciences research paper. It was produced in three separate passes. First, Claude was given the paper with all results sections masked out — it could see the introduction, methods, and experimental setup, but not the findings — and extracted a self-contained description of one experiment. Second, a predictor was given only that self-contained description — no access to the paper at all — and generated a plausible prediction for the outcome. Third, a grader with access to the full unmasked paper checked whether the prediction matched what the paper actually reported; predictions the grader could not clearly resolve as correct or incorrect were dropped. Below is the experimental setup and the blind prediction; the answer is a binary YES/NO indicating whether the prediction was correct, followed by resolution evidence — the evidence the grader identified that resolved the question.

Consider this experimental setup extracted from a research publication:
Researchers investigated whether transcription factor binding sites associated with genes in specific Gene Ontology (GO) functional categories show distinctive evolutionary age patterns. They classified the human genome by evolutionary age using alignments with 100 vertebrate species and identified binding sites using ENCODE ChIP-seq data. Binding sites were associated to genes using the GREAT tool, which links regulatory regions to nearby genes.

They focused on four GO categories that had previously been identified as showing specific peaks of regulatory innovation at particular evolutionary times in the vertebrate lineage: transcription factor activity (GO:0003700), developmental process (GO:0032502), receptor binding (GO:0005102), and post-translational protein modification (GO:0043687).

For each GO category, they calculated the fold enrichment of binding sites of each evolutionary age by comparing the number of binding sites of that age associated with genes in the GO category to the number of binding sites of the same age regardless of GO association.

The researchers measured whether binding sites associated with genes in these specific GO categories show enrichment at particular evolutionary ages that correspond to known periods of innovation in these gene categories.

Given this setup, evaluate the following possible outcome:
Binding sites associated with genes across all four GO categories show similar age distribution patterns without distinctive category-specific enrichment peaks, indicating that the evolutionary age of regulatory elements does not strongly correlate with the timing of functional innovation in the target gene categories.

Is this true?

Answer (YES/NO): NO